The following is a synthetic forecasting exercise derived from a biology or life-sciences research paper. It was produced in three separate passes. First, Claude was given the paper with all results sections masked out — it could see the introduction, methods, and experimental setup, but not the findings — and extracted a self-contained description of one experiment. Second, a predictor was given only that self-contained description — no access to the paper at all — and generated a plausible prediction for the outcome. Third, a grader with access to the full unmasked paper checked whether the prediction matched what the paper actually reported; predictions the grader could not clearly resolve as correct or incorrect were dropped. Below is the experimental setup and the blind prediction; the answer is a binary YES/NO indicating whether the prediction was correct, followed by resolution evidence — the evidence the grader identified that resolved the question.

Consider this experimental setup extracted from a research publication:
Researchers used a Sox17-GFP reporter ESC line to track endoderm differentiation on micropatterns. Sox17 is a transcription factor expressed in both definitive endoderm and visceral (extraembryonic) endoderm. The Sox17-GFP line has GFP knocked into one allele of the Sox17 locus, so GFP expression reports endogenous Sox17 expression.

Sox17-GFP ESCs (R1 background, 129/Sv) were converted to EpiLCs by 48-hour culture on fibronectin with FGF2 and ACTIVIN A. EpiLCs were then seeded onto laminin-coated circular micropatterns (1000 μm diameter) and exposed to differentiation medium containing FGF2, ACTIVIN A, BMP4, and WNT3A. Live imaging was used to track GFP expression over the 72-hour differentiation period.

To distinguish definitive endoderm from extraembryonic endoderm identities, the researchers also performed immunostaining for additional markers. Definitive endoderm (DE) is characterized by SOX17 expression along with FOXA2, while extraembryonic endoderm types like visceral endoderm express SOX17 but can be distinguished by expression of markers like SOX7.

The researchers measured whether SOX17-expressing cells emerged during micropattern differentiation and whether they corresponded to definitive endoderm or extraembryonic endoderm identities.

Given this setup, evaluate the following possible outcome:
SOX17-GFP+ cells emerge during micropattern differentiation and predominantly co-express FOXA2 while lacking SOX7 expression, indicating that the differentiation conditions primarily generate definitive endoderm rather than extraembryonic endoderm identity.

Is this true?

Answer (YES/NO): NO